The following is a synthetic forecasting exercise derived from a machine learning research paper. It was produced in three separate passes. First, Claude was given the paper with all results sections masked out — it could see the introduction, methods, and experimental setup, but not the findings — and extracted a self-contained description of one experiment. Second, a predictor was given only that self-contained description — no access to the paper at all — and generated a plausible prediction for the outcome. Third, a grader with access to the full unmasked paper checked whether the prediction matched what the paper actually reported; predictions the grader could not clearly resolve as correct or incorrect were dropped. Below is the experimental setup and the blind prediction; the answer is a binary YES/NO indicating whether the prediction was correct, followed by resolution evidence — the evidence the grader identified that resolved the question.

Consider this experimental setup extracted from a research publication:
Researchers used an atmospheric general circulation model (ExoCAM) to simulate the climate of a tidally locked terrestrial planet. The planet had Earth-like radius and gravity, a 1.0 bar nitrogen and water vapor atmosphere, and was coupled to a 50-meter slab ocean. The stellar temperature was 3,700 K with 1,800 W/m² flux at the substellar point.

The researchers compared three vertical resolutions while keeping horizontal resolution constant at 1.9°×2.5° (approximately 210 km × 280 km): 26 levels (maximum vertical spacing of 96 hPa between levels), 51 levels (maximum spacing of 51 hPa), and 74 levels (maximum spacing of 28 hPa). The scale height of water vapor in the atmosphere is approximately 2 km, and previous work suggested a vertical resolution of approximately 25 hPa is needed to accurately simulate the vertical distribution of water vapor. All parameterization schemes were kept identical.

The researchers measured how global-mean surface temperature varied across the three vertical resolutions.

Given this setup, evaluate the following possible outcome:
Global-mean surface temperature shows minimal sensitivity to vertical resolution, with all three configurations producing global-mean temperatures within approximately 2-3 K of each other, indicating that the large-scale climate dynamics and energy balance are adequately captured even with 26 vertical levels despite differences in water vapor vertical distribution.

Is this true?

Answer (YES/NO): YES